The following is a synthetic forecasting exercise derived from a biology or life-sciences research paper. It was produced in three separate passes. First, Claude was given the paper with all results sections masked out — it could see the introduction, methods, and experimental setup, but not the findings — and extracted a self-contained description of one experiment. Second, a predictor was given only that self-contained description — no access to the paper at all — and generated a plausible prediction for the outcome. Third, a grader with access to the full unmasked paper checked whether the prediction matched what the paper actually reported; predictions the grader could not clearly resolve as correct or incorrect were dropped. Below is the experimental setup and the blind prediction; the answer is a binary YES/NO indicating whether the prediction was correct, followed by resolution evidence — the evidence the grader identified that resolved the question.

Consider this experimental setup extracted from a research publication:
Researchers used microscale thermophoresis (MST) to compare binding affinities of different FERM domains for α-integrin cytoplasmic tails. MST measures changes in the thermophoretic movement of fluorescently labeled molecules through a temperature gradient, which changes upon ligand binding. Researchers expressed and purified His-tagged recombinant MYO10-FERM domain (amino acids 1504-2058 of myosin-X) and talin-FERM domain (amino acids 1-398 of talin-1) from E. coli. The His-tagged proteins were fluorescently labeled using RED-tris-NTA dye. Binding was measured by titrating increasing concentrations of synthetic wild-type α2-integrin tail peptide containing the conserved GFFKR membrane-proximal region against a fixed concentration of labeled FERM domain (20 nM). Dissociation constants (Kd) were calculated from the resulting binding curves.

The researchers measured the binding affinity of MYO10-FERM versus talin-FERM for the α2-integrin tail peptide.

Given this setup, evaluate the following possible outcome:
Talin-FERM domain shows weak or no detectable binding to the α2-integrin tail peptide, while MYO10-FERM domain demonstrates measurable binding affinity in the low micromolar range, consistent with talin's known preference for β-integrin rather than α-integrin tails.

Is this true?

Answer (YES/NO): YES